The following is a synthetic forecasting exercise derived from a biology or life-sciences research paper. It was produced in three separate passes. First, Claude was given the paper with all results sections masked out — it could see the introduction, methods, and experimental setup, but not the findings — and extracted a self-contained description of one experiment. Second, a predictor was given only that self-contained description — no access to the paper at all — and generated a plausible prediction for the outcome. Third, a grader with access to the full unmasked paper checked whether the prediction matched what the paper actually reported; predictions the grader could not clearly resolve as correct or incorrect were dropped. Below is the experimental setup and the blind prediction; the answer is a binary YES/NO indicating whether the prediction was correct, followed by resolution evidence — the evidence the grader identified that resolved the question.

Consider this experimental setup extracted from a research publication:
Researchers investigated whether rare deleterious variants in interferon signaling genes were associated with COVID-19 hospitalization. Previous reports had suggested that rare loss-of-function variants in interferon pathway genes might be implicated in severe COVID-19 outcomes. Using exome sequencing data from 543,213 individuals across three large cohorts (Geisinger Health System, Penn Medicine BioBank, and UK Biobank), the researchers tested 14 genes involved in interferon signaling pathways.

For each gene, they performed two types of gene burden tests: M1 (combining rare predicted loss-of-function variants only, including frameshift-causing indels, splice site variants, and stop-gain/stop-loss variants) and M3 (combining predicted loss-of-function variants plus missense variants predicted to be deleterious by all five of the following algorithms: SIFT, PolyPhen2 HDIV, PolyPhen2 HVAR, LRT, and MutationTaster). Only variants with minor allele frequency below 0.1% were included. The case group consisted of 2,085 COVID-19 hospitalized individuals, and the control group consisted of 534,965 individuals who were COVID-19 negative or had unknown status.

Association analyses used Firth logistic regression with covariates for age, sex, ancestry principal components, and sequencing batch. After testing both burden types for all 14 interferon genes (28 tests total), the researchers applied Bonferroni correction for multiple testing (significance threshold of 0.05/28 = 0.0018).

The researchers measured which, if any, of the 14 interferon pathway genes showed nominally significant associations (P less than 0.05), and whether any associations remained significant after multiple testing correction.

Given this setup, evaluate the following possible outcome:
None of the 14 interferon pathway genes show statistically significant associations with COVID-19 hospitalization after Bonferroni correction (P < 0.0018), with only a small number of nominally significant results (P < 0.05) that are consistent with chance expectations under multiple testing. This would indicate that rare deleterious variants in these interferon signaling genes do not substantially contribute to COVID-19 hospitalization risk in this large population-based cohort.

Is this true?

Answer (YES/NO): YES